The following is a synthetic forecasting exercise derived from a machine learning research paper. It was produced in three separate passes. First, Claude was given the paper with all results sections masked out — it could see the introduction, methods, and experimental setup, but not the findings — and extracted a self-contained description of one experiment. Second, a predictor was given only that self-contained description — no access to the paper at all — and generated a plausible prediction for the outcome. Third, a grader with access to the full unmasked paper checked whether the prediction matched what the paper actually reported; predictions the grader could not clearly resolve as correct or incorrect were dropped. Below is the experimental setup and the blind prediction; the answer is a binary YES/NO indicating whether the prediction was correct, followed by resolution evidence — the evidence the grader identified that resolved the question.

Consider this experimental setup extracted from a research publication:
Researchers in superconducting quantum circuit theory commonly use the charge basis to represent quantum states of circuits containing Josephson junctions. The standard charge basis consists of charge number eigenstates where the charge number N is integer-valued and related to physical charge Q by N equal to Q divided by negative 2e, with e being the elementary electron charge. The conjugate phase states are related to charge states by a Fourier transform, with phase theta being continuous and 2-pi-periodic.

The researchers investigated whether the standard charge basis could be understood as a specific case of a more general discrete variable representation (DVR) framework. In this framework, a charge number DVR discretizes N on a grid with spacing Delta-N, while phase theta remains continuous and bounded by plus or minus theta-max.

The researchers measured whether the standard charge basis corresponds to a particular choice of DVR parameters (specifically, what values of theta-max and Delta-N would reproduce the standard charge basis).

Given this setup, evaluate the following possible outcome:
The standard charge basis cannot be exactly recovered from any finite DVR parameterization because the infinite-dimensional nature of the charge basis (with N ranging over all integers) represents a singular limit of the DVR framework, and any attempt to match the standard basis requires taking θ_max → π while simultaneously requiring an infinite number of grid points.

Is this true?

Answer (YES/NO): NO